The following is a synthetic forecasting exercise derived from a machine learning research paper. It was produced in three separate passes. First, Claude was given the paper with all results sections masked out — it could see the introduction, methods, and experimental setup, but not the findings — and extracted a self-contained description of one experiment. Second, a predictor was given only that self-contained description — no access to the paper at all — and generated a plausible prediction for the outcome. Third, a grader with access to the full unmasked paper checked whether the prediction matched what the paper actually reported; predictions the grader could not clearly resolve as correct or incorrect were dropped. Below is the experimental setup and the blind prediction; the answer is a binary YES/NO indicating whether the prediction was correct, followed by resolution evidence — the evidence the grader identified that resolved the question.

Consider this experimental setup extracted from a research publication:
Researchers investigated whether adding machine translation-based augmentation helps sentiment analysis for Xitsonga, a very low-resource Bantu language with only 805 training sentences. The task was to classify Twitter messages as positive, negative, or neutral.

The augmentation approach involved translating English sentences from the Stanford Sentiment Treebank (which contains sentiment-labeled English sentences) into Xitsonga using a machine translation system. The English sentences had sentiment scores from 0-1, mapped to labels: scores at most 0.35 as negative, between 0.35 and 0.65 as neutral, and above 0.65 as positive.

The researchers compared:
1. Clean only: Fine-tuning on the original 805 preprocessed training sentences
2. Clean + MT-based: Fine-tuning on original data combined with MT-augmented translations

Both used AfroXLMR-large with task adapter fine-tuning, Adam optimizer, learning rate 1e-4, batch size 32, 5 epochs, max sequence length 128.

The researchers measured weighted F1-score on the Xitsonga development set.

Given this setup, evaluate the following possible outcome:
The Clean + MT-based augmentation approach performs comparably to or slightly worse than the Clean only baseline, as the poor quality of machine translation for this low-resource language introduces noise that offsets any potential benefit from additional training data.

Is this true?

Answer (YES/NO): NO